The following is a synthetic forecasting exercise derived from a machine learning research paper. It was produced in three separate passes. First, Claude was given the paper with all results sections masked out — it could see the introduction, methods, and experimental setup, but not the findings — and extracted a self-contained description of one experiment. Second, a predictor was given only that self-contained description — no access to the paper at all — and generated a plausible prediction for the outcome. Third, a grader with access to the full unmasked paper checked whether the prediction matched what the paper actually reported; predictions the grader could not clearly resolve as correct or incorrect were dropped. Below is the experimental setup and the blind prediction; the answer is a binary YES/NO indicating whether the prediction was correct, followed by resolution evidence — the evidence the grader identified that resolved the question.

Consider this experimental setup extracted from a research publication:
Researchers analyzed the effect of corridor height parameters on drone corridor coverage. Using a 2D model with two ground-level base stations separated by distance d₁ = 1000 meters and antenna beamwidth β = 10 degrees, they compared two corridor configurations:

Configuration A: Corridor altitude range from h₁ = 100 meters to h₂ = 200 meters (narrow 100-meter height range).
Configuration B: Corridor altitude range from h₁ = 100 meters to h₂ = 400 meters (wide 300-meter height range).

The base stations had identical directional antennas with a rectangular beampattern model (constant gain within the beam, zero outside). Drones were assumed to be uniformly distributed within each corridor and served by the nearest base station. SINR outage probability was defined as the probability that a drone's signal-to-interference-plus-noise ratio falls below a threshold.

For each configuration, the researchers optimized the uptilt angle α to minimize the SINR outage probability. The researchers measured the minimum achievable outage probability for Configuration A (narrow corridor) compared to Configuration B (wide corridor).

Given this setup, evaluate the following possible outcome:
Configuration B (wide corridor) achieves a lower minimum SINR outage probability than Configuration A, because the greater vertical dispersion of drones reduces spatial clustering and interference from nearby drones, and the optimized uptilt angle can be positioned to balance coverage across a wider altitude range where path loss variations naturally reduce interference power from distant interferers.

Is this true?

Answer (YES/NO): NO